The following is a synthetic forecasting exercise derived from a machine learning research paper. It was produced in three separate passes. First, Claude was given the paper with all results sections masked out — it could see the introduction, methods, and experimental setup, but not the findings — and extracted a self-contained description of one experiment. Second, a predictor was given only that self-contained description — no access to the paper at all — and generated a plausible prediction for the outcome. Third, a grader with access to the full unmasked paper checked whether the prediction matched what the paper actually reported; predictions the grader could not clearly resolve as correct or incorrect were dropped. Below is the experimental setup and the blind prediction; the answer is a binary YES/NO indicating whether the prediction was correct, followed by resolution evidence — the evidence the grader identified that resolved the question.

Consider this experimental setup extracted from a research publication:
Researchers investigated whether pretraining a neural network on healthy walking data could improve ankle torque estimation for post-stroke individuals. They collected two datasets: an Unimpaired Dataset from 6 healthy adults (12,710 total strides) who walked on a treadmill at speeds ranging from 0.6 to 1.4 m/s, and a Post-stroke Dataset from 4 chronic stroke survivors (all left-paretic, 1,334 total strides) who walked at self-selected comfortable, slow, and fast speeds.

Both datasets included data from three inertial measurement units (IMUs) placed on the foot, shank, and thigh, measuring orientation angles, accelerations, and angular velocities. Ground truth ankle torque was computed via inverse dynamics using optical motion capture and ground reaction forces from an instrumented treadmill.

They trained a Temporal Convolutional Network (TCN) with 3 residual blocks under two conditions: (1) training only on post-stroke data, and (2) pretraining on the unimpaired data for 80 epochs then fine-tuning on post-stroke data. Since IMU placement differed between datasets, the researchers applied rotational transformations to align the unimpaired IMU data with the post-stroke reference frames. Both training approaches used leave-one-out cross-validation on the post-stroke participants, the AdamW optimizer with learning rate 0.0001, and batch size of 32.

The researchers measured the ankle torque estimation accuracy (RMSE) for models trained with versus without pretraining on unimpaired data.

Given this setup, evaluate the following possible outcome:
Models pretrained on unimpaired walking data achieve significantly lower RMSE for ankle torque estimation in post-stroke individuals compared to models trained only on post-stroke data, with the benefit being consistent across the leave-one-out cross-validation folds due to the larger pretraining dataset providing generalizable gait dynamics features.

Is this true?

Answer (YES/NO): NO